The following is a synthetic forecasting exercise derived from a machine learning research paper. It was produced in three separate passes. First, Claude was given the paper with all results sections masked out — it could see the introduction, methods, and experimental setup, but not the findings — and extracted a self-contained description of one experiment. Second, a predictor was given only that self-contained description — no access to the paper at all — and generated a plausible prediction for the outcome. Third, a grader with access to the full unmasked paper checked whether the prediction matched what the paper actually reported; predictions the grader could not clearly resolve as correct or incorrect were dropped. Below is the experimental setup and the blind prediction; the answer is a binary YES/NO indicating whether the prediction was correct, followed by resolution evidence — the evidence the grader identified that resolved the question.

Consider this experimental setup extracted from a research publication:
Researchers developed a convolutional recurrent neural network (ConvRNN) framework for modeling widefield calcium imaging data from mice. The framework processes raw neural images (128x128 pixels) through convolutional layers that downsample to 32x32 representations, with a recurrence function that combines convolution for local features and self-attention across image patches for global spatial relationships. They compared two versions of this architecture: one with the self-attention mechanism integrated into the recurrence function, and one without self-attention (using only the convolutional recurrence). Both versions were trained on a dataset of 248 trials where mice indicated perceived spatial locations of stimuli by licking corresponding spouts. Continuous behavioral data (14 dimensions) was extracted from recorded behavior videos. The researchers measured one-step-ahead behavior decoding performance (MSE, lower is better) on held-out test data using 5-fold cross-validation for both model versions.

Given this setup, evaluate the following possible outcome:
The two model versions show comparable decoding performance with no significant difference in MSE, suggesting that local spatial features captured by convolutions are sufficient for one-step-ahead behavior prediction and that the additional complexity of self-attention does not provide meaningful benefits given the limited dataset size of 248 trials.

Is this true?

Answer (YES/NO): NO